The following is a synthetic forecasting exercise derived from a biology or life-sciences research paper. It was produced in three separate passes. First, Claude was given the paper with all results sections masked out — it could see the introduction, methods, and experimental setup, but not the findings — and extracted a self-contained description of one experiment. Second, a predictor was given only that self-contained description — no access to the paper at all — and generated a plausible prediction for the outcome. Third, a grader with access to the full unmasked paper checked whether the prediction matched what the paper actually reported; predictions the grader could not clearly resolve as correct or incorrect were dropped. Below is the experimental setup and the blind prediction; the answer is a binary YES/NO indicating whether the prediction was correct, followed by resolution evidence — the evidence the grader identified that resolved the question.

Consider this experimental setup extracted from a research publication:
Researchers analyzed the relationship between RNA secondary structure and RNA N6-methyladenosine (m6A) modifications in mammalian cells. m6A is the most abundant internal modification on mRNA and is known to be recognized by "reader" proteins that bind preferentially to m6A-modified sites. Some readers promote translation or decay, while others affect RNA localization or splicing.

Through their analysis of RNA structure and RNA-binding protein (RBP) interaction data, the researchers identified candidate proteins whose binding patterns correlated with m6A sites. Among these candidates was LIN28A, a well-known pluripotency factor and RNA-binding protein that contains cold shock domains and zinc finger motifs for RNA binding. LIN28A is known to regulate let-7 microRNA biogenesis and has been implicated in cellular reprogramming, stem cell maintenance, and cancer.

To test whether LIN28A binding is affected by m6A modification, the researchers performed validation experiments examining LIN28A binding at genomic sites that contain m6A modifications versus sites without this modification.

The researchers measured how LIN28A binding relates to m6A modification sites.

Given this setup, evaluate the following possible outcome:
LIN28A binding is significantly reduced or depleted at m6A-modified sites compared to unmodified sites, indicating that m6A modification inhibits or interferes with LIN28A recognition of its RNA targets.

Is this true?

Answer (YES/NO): YES